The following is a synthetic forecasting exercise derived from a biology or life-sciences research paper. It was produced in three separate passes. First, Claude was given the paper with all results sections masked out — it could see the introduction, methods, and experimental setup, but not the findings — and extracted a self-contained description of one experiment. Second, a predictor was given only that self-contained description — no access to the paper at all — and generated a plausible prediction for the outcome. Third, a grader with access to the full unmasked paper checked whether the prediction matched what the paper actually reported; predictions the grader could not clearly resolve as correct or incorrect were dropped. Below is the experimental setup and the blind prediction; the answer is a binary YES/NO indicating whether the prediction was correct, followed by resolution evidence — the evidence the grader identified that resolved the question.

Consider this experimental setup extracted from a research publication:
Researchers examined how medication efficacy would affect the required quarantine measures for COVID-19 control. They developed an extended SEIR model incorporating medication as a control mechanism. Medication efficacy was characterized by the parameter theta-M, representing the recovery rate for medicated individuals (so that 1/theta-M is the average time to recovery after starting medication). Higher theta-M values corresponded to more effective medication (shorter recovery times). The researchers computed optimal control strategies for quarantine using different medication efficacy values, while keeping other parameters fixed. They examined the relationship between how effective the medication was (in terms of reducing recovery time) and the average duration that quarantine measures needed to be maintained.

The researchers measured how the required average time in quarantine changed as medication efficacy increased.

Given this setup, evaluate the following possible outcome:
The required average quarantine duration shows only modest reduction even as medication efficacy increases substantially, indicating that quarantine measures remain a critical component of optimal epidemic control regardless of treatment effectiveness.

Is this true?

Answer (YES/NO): NO